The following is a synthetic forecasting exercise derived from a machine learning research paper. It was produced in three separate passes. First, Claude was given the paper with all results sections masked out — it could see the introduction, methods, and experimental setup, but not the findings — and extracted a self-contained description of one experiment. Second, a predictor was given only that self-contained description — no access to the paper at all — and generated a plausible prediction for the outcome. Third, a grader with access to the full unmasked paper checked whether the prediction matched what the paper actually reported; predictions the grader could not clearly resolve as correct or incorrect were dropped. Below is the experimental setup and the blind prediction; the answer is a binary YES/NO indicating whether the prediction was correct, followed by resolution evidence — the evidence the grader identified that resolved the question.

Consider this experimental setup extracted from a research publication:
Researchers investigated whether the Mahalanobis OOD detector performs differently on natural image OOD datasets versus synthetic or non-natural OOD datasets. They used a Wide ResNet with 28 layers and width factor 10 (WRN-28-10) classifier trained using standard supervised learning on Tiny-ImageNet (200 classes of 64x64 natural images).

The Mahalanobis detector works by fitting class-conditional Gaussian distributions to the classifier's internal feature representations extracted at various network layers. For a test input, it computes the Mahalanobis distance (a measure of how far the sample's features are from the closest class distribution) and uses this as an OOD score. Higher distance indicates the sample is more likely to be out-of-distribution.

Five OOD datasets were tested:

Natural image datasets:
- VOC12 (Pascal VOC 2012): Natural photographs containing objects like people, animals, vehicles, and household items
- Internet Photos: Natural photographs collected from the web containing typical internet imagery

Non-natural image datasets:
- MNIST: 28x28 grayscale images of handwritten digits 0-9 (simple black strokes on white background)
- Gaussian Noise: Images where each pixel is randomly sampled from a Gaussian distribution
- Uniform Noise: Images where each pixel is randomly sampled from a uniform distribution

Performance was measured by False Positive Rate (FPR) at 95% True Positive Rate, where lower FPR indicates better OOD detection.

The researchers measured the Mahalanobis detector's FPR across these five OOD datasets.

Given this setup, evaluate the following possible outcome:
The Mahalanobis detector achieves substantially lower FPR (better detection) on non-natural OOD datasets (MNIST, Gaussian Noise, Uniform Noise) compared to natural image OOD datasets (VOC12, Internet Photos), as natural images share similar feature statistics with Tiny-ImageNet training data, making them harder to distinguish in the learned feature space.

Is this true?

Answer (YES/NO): YES